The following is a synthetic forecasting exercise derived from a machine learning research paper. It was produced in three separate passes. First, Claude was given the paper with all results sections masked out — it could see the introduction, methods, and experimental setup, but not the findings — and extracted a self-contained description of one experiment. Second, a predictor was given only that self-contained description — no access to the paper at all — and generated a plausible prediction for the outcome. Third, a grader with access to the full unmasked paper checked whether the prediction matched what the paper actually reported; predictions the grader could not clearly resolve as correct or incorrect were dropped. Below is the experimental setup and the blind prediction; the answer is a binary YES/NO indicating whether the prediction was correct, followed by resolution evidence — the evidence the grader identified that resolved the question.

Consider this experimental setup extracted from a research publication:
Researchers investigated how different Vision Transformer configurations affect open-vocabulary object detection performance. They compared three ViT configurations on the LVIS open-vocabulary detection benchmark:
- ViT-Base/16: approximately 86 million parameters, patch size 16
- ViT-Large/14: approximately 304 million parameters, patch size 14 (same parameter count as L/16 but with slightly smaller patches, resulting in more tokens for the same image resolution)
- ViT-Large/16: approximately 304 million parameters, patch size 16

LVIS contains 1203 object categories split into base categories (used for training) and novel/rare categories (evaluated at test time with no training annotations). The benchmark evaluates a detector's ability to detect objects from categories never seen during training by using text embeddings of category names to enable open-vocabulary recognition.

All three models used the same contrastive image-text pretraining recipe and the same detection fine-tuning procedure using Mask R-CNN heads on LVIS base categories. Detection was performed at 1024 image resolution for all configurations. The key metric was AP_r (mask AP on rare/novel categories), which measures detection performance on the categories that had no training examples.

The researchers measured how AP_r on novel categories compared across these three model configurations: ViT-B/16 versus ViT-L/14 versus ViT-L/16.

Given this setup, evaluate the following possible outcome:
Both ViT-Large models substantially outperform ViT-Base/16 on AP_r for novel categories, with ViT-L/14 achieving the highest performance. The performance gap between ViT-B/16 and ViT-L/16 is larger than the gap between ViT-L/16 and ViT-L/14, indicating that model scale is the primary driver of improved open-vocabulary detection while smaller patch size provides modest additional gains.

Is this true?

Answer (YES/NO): NO